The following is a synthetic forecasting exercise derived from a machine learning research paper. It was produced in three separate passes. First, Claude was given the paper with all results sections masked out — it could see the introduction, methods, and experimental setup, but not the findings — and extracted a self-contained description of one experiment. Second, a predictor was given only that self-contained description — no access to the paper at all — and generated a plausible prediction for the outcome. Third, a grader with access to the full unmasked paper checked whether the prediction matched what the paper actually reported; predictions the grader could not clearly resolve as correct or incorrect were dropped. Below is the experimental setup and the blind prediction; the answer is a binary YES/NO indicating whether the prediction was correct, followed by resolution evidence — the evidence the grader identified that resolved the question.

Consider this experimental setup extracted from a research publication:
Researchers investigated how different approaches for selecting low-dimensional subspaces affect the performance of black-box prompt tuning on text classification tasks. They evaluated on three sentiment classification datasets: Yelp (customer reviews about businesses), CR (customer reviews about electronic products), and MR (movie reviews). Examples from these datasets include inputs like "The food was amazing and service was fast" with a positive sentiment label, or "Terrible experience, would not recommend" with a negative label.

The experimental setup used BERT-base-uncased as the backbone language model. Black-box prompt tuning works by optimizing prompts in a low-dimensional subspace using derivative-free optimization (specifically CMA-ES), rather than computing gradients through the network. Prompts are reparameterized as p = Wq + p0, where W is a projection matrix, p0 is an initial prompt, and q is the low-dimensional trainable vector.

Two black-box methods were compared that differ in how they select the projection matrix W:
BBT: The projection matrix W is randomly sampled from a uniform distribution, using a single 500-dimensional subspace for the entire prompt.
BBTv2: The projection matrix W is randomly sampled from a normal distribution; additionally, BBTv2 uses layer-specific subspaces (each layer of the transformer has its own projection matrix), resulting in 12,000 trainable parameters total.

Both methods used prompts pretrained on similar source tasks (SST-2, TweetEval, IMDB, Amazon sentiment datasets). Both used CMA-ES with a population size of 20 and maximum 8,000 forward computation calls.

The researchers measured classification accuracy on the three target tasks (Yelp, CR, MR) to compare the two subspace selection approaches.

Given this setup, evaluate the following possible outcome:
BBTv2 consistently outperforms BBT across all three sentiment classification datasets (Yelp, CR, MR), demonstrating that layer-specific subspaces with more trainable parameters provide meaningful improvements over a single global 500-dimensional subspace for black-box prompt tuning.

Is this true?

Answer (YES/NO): NO